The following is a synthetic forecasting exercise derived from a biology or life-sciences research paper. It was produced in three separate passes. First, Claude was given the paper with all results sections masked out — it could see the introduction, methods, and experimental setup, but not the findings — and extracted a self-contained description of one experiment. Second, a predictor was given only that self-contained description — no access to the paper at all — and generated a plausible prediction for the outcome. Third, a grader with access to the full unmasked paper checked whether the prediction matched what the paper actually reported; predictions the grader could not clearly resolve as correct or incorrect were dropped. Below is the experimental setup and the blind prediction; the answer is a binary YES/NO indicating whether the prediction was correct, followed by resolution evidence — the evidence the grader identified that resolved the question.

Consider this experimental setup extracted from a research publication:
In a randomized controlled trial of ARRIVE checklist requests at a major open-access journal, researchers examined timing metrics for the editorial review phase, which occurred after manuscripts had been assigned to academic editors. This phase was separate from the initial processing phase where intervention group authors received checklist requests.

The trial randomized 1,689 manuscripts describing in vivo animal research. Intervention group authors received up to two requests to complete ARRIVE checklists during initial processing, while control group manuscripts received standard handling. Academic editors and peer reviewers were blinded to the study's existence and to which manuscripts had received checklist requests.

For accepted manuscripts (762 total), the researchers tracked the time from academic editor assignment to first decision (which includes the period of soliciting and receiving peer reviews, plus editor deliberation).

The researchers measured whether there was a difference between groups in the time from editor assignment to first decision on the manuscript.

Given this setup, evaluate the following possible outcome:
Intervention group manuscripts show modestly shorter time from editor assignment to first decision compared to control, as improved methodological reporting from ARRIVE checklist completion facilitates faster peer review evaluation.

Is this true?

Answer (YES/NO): NO